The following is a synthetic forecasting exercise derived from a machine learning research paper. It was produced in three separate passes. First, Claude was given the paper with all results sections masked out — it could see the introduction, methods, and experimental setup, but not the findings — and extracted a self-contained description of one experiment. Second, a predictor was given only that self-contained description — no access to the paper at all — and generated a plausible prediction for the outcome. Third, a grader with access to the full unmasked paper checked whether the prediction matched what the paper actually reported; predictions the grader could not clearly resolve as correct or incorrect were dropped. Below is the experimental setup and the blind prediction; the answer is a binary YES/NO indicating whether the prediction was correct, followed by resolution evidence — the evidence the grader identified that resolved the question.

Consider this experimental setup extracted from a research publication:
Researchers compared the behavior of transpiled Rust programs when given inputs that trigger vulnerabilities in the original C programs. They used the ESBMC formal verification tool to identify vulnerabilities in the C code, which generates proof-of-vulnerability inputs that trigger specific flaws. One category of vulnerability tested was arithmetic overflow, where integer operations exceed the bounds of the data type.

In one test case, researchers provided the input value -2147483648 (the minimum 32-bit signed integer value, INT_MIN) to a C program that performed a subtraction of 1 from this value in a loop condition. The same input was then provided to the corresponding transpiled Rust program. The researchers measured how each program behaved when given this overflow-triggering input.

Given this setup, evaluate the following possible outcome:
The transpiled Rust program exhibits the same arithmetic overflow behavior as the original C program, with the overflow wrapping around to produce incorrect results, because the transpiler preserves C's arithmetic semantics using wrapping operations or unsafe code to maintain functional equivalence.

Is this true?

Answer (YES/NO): NO